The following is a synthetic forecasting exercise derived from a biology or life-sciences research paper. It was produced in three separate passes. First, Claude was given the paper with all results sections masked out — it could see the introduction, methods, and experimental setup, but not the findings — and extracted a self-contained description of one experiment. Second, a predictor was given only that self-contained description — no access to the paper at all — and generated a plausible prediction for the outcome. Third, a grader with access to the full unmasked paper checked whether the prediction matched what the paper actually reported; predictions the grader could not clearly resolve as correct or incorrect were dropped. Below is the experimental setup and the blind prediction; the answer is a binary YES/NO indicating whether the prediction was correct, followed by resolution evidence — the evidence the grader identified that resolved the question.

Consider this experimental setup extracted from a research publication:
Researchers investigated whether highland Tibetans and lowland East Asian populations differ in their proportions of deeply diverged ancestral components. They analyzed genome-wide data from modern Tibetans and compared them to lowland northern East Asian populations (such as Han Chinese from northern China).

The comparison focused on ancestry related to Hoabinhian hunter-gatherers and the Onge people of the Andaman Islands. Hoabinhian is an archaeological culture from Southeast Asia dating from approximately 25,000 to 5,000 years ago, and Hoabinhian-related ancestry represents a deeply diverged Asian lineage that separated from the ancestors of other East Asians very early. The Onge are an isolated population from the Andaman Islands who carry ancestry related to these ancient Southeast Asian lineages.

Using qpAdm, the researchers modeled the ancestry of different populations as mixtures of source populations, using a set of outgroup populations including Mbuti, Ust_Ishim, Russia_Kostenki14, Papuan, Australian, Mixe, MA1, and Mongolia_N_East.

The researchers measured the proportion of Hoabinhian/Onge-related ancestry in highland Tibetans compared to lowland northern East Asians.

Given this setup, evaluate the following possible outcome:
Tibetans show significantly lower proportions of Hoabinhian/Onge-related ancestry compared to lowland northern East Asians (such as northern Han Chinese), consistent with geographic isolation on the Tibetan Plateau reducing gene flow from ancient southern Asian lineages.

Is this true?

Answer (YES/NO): NO